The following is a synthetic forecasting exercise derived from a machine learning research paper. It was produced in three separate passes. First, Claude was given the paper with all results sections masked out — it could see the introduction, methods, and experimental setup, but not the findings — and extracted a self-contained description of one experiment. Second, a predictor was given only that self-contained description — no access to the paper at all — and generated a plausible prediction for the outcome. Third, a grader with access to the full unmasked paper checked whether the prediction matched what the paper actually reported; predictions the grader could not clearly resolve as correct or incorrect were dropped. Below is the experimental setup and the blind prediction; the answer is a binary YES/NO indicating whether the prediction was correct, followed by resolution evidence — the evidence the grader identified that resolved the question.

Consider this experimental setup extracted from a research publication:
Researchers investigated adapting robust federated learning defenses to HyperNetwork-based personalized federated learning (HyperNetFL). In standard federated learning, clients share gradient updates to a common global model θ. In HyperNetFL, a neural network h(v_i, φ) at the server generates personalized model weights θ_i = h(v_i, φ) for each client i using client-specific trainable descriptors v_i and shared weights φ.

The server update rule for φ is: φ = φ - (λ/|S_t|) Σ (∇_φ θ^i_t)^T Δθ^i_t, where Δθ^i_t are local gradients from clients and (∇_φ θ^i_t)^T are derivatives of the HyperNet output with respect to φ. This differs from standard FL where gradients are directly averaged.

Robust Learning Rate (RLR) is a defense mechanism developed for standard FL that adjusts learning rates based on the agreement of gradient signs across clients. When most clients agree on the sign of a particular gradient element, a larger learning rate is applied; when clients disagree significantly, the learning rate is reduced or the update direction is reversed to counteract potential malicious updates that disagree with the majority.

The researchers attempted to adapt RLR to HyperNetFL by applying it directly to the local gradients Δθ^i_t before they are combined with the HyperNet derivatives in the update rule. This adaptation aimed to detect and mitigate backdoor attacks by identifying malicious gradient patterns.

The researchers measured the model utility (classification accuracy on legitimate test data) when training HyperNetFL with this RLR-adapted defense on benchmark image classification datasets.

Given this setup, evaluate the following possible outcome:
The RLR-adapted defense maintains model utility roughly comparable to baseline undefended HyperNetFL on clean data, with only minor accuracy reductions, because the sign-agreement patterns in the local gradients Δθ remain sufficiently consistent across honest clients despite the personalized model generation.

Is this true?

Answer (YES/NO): NO